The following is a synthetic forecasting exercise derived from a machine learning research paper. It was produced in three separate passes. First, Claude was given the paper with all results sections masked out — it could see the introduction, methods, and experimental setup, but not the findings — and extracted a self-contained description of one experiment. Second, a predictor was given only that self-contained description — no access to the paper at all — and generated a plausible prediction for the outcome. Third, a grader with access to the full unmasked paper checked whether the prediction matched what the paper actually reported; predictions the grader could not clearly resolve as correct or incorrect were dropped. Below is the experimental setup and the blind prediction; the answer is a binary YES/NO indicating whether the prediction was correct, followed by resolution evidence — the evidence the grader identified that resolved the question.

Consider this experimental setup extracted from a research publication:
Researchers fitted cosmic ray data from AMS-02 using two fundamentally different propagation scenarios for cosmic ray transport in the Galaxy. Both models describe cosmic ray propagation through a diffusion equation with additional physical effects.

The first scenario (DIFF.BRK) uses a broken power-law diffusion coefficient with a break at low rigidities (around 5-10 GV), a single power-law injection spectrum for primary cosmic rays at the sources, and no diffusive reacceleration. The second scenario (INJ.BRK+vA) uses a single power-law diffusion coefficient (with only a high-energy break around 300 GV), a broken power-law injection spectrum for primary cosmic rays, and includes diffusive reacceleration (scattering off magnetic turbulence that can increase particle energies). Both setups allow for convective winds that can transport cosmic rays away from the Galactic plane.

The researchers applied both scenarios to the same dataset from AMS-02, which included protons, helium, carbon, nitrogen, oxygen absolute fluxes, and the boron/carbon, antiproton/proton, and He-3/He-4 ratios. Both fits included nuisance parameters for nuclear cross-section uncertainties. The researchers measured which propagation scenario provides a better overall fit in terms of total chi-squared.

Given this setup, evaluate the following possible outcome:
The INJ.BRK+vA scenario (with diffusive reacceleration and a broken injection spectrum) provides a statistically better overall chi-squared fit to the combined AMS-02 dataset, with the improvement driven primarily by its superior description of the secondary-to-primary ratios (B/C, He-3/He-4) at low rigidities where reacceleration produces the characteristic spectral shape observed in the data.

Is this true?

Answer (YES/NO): NO